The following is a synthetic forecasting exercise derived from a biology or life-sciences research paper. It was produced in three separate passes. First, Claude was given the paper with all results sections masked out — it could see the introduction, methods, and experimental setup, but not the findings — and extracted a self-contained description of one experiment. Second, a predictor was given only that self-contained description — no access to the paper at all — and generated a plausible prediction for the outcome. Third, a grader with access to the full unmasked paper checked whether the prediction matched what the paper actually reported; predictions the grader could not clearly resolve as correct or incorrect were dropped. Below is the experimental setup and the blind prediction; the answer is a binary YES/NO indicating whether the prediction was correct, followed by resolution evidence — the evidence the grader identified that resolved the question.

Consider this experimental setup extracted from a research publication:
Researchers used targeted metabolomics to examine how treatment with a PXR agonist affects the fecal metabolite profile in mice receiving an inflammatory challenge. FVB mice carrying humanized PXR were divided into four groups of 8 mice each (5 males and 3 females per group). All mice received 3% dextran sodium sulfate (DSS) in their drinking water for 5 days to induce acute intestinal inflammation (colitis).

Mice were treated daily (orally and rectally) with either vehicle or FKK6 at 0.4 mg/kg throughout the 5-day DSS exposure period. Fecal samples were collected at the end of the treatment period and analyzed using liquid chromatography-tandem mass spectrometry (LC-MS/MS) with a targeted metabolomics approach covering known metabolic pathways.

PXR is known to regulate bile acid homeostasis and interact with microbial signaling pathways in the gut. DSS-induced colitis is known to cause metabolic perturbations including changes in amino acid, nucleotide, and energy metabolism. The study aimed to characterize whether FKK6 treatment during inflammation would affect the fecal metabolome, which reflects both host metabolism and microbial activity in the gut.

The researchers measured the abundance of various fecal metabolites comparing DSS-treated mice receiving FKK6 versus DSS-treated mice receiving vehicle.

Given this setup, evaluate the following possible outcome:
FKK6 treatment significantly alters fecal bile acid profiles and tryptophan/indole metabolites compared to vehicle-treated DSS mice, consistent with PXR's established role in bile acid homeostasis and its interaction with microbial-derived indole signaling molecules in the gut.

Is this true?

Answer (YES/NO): NO